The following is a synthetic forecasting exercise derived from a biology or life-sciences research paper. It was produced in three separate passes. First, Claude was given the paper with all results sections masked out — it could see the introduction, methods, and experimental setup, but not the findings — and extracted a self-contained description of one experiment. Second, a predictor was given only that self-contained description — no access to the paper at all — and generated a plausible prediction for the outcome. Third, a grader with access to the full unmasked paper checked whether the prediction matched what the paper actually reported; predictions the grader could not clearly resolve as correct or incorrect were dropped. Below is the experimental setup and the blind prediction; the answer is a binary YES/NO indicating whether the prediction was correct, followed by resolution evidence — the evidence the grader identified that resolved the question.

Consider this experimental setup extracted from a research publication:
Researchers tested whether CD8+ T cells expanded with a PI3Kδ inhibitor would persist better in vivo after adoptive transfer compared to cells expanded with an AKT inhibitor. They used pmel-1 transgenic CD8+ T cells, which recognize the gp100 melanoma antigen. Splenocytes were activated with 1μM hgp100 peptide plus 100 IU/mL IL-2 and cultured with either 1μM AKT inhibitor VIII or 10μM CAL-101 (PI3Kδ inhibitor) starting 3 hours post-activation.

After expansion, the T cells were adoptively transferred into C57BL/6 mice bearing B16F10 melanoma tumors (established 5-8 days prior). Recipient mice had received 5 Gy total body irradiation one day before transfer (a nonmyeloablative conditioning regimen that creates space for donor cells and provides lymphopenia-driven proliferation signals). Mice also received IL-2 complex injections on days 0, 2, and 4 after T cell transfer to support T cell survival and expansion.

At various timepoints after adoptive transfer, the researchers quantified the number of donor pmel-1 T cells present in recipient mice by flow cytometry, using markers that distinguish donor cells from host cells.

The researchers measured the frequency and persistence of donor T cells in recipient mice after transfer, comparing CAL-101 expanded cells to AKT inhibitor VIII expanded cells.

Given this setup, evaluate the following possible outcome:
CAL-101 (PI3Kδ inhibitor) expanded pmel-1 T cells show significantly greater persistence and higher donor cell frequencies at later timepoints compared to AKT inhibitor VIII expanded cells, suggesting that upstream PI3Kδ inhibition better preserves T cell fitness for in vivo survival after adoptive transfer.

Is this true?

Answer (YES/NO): YES